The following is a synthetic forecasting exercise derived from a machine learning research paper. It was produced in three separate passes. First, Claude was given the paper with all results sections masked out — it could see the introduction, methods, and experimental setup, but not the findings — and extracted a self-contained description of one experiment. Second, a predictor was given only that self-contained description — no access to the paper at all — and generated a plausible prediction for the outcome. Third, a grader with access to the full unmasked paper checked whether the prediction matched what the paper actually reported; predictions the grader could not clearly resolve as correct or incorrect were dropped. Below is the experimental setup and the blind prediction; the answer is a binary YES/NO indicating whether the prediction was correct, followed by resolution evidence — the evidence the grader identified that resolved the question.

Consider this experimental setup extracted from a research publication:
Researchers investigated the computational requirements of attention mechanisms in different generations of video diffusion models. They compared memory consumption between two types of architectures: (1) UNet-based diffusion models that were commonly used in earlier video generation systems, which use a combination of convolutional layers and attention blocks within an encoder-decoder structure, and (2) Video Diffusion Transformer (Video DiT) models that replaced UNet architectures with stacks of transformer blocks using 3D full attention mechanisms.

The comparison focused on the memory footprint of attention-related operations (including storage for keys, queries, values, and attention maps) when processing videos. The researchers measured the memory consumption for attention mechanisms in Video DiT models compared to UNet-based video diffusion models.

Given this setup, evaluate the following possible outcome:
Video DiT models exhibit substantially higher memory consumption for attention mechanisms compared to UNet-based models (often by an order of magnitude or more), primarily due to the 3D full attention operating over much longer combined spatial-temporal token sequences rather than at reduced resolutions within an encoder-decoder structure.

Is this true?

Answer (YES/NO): YES